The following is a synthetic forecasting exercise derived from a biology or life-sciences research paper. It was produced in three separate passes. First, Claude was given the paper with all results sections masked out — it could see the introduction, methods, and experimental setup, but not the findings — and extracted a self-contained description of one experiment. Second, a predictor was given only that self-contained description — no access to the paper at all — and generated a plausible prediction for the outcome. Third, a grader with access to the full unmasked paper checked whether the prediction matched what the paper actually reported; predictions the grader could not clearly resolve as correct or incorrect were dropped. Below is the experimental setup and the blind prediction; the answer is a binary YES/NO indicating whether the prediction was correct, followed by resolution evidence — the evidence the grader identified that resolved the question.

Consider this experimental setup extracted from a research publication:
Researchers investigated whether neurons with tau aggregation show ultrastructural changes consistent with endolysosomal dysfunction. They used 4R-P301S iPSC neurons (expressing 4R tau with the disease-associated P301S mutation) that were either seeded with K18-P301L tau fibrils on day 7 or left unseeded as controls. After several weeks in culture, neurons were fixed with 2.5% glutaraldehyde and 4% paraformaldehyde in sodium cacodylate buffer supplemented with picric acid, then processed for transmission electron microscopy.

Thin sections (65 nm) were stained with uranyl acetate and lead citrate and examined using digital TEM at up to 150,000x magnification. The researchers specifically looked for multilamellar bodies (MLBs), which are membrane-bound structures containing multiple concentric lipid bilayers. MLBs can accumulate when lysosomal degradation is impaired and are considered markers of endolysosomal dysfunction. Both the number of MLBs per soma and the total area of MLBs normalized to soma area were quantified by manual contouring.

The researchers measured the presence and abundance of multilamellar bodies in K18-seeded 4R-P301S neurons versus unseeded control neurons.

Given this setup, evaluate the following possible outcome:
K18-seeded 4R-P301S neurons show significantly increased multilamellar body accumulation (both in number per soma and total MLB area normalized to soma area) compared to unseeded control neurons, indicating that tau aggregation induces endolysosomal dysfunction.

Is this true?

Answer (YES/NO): YES